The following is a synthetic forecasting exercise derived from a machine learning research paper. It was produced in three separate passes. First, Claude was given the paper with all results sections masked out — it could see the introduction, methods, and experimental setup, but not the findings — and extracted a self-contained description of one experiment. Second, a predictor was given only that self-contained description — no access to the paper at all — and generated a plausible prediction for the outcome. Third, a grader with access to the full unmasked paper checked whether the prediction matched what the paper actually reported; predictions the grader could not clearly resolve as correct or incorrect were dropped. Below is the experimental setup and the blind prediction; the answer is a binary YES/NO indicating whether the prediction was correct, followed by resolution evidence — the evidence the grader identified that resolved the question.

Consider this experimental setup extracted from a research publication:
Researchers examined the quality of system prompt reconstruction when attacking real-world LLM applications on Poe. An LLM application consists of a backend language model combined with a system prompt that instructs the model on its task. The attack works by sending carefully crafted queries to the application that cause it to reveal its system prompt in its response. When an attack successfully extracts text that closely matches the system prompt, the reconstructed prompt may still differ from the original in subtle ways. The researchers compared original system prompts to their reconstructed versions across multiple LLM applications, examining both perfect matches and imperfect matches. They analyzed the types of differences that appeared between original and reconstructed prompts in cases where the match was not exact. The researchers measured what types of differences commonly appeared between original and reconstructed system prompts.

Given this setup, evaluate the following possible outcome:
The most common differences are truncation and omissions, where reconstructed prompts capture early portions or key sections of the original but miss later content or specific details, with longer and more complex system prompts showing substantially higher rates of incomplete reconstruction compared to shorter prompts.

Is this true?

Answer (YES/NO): NO